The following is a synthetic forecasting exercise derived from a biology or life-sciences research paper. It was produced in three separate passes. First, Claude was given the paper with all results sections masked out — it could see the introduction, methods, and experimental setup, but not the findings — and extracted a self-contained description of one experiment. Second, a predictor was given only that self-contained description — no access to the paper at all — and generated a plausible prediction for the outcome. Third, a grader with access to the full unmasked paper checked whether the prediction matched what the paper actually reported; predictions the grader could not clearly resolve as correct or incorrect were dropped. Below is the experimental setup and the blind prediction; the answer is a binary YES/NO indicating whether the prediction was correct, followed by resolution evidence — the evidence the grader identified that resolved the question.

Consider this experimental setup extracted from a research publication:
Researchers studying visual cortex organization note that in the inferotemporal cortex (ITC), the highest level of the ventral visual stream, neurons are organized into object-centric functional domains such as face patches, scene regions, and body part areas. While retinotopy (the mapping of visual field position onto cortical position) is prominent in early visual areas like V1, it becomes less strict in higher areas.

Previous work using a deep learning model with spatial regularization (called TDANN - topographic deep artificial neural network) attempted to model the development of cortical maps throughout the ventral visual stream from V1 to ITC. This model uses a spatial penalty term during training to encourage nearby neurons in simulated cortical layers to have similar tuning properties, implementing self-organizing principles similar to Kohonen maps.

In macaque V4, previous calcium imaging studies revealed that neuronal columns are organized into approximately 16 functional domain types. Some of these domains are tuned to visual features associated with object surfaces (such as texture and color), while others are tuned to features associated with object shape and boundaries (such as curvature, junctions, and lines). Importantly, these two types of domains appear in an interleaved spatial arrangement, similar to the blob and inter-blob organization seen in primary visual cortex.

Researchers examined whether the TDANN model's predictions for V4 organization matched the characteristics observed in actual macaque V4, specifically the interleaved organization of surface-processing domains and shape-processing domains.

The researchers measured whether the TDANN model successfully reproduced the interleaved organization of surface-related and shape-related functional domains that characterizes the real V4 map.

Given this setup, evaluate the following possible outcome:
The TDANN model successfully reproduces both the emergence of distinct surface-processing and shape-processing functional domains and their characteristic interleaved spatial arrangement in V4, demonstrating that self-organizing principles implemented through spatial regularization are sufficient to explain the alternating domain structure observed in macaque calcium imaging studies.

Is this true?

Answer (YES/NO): NO